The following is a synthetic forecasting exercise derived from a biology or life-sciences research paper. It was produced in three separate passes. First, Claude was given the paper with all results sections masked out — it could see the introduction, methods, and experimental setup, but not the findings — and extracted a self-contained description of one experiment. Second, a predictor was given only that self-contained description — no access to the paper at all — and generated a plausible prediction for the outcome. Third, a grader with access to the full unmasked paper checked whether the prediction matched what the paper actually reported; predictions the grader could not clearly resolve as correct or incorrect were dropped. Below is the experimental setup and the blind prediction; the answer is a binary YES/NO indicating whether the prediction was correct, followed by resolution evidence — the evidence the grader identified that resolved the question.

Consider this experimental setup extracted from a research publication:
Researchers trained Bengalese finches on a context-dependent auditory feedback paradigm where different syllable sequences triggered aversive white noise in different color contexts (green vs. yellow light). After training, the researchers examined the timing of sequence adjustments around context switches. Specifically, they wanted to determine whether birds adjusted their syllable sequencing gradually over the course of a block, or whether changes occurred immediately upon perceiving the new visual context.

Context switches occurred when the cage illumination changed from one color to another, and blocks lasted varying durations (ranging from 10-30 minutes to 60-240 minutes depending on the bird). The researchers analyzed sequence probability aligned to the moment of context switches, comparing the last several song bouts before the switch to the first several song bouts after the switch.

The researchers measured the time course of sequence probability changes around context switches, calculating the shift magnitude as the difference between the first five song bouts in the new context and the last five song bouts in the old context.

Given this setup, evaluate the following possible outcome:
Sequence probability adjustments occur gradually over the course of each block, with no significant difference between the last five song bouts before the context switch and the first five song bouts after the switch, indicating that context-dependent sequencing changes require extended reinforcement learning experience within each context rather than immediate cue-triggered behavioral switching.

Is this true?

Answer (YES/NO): NO